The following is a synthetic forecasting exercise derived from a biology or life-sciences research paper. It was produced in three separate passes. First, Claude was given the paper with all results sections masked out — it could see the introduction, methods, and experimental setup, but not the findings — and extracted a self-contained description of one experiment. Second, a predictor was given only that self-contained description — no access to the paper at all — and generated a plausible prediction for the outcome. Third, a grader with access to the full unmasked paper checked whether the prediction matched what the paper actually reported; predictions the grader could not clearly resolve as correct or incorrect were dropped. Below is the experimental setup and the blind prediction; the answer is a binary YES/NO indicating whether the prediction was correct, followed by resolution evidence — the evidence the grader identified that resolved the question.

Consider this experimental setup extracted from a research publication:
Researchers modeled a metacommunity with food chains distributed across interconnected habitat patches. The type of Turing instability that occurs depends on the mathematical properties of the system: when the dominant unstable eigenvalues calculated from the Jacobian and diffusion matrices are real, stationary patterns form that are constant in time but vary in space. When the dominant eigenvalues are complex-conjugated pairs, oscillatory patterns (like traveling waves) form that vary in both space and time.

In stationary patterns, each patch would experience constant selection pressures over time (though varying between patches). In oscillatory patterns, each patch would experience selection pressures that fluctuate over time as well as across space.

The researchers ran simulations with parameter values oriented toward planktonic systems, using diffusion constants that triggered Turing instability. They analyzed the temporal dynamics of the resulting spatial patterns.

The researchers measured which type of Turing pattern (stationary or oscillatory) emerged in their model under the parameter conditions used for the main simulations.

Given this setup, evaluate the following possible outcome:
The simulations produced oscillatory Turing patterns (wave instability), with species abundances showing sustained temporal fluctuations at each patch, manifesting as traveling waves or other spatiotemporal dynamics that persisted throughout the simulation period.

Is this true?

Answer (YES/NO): YES